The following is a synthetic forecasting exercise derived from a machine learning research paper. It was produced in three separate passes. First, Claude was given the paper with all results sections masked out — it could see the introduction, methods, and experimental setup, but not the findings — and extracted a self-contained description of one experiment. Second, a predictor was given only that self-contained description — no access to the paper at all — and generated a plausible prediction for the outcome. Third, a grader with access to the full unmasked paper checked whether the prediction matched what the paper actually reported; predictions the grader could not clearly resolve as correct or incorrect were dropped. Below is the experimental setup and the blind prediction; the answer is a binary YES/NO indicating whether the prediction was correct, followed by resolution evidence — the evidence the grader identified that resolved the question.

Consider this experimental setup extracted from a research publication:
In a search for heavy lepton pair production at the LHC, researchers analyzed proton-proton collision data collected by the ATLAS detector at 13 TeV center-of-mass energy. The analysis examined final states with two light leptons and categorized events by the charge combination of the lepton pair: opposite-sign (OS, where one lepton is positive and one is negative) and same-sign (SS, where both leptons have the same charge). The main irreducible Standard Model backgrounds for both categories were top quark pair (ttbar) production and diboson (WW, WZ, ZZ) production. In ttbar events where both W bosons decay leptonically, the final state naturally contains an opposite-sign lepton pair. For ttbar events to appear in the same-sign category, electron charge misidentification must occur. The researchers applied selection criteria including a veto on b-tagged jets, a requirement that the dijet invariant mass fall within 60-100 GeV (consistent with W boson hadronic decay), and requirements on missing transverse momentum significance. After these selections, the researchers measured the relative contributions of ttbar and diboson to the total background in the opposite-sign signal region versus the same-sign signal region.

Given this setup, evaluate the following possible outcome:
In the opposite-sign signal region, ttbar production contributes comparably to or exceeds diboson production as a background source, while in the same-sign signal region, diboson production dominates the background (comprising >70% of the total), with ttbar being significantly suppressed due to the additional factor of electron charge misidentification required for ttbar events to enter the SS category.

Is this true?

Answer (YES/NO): NO